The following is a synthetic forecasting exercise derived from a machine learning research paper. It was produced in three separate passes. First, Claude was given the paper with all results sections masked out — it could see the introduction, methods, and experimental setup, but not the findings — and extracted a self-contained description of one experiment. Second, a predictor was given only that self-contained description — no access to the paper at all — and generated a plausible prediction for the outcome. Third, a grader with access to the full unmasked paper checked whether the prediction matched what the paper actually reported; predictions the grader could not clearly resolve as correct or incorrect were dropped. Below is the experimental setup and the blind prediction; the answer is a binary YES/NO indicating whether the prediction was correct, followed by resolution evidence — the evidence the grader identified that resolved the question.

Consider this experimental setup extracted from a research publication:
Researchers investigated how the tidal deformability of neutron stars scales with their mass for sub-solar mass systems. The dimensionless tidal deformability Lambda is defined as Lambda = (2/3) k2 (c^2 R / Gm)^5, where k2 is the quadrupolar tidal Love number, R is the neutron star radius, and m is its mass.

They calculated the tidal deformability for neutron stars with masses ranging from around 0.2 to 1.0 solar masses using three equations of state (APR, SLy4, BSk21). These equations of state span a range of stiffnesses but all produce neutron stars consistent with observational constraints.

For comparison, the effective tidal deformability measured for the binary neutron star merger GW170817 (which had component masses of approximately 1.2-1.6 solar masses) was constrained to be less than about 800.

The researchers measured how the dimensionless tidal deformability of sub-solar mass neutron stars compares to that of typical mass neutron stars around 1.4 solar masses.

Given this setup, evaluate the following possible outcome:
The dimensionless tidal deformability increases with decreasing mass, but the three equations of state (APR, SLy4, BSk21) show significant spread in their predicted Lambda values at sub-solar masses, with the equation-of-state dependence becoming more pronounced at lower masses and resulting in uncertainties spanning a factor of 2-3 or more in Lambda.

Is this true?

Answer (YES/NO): NO